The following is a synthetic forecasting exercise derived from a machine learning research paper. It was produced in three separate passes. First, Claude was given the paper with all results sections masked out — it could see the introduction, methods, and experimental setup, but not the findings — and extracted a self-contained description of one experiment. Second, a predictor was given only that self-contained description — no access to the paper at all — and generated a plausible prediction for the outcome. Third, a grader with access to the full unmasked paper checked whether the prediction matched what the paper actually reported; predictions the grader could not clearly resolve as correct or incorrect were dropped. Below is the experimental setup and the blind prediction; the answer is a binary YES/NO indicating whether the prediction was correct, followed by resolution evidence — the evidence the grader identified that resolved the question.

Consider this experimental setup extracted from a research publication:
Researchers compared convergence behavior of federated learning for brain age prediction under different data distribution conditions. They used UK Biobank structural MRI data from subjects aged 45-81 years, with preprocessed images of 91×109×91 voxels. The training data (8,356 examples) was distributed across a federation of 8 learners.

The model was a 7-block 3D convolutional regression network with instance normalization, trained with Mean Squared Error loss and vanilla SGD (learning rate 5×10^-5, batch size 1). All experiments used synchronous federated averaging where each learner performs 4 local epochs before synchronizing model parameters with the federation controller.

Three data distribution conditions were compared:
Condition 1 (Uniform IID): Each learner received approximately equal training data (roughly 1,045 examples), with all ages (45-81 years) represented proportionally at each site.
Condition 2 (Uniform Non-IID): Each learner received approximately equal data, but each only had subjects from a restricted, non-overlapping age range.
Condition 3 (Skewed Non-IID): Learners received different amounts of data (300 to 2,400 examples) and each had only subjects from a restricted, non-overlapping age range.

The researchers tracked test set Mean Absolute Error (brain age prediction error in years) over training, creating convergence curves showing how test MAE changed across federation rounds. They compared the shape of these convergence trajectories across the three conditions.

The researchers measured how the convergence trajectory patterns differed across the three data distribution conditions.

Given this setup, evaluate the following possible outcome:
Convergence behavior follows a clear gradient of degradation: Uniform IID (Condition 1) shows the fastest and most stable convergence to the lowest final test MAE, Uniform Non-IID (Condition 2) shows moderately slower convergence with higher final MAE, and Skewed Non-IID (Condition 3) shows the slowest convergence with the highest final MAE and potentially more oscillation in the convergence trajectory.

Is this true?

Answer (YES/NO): NO